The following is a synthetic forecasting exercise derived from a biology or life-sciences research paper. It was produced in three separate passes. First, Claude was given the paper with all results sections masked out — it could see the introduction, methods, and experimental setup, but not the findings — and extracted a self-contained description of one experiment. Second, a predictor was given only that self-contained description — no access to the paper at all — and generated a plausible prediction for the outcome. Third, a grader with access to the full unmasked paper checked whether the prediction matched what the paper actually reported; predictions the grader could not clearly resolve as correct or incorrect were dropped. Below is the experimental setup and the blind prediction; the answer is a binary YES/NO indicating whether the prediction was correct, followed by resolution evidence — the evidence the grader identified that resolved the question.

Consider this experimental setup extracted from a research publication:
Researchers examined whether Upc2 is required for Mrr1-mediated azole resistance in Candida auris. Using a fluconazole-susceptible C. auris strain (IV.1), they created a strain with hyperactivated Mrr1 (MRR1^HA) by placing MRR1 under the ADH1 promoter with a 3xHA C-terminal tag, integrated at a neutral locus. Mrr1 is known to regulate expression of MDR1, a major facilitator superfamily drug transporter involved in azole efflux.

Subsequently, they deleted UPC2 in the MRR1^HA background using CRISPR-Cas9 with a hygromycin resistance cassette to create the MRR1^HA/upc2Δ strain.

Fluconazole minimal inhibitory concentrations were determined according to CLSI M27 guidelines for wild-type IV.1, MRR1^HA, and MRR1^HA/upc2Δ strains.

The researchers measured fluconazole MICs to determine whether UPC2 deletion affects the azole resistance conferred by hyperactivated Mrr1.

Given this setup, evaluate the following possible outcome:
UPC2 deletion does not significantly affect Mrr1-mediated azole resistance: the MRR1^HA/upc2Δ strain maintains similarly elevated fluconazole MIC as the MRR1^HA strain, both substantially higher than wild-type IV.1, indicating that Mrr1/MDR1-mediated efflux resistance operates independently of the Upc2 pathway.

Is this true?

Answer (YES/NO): NO